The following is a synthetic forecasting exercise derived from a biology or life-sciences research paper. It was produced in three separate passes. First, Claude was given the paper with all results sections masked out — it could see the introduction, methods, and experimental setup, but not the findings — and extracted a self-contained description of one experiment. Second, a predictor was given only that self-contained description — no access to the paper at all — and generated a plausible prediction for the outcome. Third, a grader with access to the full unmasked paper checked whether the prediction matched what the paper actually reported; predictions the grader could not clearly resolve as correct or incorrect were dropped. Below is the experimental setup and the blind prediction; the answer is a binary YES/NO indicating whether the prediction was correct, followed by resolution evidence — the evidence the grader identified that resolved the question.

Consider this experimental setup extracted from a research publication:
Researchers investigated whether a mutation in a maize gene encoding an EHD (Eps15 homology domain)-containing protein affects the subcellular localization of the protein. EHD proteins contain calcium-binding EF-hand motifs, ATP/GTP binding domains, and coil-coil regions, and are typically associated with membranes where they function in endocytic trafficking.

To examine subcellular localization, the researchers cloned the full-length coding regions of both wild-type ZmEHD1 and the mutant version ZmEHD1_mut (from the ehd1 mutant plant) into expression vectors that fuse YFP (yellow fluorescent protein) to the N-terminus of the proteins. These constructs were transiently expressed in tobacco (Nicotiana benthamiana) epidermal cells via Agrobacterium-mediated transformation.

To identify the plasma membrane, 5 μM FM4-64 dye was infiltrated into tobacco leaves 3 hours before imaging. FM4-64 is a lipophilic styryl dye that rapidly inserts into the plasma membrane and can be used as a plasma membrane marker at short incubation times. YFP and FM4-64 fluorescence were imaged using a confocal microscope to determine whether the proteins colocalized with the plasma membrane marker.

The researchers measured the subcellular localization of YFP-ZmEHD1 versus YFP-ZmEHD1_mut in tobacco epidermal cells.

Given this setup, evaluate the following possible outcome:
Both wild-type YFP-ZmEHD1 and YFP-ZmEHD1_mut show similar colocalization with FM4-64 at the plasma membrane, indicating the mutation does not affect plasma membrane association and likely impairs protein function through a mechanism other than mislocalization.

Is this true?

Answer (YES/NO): NO